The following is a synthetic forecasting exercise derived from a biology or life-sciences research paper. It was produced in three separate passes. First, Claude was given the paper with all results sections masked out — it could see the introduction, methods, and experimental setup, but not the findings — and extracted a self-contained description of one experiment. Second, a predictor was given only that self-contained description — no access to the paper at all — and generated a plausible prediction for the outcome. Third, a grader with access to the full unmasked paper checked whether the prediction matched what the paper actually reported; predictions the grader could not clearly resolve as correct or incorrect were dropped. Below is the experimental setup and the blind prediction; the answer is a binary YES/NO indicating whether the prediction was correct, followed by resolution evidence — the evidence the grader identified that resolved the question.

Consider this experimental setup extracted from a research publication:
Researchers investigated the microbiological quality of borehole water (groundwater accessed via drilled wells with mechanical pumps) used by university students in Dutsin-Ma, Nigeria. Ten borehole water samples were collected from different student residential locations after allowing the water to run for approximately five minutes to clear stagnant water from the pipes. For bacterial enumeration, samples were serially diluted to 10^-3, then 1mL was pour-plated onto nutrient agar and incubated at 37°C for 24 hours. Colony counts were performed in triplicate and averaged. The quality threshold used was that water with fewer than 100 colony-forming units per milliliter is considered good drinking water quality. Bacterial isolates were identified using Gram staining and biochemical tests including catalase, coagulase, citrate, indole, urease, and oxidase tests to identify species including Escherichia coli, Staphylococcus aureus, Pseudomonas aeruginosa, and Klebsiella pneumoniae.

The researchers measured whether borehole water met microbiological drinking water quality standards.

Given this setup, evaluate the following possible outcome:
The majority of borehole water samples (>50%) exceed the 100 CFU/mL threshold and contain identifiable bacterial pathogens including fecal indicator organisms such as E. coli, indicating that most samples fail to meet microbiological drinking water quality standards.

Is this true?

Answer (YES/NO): YES